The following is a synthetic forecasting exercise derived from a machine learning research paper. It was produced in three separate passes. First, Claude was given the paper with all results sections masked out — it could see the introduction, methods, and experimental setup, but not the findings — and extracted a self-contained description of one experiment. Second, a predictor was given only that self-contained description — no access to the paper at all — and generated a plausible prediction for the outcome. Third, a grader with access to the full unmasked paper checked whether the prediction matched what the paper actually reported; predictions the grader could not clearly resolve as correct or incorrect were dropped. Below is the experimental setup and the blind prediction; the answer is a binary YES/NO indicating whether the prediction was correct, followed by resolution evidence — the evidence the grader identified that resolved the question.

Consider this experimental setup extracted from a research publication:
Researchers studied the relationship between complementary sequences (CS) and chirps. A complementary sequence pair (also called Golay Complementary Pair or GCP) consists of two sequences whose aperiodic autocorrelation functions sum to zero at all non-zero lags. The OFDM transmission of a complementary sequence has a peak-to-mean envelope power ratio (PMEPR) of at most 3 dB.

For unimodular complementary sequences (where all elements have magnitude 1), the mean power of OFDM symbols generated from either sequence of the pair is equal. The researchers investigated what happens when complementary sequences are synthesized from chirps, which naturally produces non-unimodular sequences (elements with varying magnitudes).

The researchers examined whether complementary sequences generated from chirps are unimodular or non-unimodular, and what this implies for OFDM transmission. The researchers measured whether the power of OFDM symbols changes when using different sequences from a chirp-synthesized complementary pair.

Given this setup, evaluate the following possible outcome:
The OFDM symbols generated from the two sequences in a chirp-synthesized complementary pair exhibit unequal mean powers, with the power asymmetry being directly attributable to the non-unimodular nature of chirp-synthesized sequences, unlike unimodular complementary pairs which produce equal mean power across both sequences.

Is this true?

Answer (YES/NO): YES